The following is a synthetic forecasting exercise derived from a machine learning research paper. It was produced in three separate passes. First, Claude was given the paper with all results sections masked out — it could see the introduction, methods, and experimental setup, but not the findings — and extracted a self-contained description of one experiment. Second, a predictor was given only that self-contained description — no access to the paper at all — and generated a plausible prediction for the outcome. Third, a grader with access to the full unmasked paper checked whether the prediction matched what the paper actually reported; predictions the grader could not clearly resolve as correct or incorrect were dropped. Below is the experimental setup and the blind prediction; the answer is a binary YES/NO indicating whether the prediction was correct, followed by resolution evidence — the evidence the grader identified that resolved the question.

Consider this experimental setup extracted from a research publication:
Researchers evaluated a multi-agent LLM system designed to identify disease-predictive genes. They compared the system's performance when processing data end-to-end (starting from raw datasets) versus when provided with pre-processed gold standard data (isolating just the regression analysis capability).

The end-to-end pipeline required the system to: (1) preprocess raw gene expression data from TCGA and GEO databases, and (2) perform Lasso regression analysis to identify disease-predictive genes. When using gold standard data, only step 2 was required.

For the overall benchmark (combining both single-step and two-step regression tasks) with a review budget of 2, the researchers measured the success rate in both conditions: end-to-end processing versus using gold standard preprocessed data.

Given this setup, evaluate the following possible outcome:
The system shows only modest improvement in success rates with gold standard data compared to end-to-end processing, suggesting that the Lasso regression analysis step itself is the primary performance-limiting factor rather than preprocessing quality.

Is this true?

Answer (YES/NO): NO